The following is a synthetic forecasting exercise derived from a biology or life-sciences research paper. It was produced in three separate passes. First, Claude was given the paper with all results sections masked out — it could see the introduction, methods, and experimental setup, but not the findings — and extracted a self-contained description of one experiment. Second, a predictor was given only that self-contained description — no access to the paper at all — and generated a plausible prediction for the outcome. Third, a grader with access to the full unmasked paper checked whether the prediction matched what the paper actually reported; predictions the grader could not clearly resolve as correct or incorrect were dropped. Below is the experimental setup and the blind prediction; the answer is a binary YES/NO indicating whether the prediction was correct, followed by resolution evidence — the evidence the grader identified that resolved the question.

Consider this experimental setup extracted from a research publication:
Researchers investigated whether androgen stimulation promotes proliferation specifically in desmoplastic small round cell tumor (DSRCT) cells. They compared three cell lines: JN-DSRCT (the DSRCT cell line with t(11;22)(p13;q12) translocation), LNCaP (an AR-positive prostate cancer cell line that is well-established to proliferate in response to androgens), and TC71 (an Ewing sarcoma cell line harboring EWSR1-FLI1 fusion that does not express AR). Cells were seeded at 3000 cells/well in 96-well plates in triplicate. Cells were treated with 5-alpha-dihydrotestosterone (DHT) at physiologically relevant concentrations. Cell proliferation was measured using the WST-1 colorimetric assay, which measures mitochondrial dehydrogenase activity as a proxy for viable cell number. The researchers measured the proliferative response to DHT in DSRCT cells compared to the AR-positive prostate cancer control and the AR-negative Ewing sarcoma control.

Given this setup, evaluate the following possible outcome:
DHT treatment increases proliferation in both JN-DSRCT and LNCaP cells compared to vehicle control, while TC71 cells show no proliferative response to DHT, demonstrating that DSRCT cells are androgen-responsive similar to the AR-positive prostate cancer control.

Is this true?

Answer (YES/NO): YES